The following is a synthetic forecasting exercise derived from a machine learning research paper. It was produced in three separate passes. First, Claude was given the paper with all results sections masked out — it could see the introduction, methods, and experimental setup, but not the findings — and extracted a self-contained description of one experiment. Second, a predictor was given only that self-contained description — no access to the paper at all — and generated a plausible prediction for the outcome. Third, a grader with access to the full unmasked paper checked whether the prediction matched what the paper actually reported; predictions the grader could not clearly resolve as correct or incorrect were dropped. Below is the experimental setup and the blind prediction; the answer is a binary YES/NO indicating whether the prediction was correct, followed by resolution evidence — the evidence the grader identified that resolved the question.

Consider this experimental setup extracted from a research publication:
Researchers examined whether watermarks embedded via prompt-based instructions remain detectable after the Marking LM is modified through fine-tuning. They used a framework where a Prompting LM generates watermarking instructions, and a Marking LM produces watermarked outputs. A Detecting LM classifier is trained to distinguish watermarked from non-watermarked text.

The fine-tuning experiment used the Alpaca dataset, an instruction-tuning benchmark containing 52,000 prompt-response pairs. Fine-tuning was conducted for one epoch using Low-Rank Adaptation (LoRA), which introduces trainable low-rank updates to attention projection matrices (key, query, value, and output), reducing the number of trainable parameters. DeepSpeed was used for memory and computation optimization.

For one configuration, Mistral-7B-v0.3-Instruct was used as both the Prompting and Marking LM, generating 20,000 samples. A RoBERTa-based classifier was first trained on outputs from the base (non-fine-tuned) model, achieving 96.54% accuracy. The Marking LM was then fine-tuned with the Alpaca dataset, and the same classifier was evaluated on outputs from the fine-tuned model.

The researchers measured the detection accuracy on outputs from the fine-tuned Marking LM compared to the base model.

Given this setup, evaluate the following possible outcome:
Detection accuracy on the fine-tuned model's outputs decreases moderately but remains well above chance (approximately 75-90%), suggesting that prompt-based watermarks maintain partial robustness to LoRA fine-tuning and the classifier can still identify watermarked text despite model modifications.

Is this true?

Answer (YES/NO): YES